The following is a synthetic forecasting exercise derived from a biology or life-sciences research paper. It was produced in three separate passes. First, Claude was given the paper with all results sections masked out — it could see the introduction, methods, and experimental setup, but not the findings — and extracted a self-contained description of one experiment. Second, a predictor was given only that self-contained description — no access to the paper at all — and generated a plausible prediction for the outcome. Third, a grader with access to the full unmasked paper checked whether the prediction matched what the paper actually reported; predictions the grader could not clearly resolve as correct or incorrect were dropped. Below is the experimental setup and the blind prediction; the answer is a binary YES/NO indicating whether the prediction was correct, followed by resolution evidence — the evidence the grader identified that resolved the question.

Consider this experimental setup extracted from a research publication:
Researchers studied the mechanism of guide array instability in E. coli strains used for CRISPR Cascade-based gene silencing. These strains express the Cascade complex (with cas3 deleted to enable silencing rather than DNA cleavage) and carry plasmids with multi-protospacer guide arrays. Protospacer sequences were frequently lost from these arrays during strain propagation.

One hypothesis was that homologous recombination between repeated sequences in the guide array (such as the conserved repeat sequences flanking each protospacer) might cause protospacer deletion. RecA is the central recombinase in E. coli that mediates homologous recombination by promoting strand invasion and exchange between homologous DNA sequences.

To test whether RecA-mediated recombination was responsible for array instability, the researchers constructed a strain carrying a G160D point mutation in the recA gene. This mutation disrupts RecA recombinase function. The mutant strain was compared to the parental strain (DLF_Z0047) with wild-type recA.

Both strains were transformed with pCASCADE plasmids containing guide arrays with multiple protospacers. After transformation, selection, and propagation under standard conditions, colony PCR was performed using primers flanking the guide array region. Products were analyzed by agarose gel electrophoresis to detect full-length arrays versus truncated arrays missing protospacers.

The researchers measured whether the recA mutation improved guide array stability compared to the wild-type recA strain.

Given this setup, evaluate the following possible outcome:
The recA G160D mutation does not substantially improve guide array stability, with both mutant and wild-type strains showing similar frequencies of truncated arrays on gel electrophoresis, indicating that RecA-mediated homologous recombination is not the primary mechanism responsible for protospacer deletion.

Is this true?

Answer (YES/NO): YES